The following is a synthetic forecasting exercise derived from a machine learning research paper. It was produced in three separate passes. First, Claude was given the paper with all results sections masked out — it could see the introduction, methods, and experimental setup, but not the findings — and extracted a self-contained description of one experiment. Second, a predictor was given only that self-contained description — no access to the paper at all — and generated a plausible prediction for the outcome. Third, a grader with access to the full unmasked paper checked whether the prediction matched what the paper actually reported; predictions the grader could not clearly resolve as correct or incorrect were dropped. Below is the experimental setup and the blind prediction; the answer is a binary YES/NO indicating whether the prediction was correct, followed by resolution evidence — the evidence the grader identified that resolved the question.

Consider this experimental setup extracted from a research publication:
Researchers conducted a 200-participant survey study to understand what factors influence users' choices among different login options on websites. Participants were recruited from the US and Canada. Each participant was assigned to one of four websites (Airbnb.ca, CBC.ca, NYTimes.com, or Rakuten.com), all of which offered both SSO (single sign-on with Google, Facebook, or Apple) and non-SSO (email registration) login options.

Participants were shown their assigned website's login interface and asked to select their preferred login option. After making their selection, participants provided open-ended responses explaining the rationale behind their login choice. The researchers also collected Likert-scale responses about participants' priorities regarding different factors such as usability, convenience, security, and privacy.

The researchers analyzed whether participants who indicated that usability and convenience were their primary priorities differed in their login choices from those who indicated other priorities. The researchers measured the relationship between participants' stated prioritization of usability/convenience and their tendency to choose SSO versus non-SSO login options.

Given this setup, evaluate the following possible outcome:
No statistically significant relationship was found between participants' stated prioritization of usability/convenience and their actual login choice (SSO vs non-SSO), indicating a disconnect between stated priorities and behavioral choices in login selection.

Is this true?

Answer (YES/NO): NO